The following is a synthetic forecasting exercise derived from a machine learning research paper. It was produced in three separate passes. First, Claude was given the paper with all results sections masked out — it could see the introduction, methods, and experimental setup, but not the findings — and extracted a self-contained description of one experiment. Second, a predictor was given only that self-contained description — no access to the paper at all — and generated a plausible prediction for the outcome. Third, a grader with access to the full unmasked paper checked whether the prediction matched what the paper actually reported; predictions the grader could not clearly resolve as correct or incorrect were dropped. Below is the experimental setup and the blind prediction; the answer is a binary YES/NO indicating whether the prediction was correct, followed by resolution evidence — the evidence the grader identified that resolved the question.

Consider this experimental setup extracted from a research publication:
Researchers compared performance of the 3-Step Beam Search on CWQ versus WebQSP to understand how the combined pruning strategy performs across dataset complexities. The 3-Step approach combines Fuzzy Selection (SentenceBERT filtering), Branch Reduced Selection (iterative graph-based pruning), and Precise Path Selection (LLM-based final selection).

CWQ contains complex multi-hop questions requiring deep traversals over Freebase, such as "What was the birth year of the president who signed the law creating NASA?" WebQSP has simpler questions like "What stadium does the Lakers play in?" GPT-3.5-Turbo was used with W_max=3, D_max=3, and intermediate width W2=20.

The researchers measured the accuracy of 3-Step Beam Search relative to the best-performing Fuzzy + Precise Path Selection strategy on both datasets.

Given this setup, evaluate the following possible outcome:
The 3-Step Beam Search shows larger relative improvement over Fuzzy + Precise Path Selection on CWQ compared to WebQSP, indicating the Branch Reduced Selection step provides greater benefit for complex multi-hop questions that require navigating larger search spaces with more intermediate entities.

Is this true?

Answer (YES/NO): NO